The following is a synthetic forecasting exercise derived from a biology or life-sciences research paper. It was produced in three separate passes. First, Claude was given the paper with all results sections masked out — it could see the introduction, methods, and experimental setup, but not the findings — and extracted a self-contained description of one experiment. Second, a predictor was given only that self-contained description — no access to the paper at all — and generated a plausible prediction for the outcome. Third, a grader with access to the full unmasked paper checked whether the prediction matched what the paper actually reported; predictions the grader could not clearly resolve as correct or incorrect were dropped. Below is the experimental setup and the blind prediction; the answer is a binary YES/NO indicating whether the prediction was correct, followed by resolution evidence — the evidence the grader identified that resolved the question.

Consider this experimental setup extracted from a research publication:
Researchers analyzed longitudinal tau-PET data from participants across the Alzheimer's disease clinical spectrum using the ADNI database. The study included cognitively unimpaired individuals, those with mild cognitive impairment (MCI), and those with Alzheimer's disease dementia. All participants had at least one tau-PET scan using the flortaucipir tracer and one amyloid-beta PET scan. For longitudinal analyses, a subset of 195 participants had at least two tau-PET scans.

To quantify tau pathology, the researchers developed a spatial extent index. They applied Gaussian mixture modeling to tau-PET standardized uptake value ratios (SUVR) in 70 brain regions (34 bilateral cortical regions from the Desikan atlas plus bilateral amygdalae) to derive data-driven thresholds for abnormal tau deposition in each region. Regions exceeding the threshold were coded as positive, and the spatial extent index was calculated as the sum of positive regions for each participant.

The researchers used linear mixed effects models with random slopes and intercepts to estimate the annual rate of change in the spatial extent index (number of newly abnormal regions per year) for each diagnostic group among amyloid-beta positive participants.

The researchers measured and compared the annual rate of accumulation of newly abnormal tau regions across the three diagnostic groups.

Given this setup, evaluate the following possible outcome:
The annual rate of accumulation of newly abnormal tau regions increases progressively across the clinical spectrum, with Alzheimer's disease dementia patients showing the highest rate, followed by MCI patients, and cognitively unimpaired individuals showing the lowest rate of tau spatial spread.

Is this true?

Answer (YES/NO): NO